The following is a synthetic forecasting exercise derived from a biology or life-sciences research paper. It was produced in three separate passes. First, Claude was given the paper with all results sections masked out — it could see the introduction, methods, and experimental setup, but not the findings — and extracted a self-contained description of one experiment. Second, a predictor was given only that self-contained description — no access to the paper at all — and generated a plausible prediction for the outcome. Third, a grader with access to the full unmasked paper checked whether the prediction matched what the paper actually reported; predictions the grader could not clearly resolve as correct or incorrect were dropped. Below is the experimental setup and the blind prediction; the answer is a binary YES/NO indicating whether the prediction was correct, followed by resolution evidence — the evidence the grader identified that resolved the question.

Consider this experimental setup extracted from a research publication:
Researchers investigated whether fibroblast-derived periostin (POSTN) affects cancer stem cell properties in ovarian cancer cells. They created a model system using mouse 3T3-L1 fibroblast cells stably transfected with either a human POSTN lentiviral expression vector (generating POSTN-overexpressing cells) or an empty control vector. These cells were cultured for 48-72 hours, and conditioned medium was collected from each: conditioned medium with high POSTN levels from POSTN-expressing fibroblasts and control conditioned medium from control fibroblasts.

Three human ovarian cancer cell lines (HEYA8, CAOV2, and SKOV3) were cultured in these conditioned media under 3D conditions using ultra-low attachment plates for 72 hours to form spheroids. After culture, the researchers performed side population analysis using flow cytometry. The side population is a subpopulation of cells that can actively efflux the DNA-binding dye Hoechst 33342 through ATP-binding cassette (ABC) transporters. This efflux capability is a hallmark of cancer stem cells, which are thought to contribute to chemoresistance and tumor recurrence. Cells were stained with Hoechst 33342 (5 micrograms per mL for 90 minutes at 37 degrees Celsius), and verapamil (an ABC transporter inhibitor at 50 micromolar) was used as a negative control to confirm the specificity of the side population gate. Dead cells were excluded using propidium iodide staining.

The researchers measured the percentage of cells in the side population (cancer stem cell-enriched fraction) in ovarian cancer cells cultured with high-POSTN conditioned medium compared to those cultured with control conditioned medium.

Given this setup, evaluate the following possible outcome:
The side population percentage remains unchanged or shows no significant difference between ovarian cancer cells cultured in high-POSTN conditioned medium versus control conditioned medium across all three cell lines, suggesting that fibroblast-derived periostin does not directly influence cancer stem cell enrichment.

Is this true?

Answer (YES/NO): NO